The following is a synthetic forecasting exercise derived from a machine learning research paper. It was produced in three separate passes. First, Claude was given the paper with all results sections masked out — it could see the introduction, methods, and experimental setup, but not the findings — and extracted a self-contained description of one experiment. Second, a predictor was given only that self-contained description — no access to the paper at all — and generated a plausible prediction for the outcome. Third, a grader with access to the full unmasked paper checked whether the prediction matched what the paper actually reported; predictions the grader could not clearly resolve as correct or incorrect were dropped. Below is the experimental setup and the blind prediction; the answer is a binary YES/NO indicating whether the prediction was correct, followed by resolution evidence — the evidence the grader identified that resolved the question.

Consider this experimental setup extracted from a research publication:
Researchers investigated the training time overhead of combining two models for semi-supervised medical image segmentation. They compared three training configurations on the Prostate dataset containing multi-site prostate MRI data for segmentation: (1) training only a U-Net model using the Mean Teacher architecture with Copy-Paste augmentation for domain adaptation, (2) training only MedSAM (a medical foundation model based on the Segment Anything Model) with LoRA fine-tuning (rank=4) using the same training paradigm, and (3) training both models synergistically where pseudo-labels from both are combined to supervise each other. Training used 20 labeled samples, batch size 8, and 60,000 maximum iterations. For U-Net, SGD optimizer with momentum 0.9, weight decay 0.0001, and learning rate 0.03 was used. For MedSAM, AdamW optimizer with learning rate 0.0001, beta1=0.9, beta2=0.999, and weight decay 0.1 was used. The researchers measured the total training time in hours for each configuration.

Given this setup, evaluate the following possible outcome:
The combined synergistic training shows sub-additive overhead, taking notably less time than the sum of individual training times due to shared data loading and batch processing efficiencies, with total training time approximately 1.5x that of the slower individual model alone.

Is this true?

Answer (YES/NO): NO